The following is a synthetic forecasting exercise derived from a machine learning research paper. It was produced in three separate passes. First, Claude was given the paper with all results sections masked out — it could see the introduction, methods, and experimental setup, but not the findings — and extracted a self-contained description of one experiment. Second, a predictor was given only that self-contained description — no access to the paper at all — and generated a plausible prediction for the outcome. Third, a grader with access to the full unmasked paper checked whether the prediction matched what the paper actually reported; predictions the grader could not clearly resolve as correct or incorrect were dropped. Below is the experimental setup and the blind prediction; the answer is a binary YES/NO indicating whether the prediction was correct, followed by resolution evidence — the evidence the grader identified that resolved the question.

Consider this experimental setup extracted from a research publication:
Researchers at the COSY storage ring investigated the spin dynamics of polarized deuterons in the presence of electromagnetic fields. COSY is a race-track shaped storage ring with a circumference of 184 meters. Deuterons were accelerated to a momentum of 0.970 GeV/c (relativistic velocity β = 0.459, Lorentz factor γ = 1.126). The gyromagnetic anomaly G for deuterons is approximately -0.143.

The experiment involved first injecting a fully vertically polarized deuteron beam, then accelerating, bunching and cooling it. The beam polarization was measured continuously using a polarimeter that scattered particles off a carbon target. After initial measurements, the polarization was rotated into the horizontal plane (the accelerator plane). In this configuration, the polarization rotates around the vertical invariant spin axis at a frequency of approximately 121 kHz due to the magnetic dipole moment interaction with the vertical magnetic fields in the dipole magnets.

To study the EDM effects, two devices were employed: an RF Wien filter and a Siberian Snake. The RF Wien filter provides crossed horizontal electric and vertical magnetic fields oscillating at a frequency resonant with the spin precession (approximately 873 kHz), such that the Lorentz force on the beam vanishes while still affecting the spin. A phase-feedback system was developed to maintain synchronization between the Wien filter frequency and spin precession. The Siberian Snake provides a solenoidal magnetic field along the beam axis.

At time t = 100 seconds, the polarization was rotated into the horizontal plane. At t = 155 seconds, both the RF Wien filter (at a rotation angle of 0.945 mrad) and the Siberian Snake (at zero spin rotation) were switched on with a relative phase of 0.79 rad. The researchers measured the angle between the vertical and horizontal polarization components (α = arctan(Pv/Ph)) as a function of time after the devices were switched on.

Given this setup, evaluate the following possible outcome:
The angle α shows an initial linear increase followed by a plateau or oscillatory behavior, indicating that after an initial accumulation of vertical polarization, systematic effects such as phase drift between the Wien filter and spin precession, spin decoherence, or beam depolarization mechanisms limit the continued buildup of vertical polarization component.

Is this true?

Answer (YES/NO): NO